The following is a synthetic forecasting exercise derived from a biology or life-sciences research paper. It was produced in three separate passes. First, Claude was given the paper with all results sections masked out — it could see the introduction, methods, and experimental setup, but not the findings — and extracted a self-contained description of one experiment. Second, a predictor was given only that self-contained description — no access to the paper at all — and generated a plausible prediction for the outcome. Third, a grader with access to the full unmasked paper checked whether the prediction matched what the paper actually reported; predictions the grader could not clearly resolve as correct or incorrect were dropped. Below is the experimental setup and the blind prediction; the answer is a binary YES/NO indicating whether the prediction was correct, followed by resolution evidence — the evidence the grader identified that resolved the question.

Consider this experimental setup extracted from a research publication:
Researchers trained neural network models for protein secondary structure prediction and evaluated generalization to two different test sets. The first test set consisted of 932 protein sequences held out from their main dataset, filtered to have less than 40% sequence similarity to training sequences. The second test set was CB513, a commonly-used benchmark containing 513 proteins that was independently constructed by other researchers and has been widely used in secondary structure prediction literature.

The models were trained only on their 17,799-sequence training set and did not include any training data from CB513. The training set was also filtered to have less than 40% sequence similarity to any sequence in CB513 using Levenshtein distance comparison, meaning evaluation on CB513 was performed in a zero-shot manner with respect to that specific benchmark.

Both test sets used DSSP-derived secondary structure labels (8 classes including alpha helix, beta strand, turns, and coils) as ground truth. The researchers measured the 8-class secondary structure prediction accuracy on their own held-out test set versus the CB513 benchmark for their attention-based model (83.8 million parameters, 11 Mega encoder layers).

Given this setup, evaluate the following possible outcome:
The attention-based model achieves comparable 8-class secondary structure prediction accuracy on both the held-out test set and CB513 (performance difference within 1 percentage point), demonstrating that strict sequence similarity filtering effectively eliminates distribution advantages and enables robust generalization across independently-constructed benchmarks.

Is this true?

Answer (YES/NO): NO